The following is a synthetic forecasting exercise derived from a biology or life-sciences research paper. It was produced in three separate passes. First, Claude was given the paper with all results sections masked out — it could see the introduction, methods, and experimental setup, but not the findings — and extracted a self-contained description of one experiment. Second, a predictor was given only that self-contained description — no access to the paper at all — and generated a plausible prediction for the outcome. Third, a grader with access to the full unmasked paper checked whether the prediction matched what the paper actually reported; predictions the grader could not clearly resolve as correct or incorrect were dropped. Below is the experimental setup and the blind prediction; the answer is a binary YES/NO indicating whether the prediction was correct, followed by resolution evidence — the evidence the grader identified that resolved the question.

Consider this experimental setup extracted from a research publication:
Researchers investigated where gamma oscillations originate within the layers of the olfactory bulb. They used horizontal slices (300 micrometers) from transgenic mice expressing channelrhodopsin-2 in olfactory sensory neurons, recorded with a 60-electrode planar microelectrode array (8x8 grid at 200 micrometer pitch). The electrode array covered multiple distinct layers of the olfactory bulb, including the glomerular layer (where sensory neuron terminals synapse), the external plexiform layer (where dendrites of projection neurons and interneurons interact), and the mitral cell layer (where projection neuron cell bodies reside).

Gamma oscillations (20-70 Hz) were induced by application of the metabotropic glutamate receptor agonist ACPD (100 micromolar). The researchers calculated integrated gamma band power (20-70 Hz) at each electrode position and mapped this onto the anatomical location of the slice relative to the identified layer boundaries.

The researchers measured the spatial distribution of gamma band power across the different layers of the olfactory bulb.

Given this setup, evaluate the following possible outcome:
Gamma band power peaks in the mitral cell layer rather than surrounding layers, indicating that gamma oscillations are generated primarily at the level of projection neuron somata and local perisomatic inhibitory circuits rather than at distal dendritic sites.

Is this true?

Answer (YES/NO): NO